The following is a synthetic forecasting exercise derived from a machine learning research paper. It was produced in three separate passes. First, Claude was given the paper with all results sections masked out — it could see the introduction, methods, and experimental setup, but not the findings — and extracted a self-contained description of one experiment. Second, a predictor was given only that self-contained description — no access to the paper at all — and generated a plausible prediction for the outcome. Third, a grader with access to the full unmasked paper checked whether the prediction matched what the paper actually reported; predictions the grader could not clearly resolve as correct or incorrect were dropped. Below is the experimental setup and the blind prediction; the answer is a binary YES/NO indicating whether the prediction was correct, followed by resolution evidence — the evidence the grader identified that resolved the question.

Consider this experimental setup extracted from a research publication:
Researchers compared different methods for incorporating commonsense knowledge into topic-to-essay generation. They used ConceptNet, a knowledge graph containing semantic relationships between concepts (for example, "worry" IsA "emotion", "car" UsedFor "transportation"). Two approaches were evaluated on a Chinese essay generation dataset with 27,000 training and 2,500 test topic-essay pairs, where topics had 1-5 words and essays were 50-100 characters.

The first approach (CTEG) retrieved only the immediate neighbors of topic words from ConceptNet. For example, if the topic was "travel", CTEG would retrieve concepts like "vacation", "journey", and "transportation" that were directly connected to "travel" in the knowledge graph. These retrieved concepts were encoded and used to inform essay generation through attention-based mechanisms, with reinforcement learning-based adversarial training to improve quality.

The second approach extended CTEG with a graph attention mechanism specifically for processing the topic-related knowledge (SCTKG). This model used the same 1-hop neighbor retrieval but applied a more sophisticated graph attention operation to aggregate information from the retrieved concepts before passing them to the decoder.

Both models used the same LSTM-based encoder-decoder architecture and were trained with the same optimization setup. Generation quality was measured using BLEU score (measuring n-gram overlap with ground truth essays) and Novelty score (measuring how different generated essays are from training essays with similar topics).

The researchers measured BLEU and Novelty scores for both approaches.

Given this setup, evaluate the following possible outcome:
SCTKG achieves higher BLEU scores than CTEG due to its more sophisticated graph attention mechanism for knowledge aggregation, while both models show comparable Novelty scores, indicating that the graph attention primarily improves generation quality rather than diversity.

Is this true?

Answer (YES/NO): NO